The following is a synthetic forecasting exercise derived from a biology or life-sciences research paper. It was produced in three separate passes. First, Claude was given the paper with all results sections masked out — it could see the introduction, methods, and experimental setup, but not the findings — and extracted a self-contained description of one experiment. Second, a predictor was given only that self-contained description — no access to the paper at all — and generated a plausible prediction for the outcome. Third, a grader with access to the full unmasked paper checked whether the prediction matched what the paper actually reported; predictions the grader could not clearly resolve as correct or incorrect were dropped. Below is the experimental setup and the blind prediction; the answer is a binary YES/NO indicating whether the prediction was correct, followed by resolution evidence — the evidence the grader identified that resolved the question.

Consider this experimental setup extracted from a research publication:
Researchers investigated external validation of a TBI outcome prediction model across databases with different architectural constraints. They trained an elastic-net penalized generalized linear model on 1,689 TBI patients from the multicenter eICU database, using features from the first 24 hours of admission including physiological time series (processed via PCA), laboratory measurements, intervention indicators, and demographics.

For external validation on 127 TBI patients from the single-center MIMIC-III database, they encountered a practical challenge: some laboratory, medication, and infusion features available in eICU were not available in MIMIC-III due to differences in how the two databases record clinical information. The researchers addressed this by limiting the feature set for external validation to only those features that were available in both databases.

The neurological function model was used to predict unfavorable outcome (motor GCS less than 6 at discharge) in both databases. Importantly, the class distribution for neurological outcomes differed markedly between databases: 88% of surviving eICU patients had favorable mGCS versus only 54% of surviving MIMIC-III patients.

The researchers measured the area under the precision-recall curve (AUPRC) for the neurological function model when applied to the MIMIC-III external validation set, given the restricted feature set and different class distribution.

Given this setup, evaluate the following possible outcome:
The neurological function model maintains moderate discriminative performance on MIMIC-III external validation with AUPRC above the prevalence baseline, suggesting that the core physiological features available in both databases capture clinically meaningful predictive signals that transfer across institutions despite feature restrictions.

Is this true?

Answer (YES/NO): YES